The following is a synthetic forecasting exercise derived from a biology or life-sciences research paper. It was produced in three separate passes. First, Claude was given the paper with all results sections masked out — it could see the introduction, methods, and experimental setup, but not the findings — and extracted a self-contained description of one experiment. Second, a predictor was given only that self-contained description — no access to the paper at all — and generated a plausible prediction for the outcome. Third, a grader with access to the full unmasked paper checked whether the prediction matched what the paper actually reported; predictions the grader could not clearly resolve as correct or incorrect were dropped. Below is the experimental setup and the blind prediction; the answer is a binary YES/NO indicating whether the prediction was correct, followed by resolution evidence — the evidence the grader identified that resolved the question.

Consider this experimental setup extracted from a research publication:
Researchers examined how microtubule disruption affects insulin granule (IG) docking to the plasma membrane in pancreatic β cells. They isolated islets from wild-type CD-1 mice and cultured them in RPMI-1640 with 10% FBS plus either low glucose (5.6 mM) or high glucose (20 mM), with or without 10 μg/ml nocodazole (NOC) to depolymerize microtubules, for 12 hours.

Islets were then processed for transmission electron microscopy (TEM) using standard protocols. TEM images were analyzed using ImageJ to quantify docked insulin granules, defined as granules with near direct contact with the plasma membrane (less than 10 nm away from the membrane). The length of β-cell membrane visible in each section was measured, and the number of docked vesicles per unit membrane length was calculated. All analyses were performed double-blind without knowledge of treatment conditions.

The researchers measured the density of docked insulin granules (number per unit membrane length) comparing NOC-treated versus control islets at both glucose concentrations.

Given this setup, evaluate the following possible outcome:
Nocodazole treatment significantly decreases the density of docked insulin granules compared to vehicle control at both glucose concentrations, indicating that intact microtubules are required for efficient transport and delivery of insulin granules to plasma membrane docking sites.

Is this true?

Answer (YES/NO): NO